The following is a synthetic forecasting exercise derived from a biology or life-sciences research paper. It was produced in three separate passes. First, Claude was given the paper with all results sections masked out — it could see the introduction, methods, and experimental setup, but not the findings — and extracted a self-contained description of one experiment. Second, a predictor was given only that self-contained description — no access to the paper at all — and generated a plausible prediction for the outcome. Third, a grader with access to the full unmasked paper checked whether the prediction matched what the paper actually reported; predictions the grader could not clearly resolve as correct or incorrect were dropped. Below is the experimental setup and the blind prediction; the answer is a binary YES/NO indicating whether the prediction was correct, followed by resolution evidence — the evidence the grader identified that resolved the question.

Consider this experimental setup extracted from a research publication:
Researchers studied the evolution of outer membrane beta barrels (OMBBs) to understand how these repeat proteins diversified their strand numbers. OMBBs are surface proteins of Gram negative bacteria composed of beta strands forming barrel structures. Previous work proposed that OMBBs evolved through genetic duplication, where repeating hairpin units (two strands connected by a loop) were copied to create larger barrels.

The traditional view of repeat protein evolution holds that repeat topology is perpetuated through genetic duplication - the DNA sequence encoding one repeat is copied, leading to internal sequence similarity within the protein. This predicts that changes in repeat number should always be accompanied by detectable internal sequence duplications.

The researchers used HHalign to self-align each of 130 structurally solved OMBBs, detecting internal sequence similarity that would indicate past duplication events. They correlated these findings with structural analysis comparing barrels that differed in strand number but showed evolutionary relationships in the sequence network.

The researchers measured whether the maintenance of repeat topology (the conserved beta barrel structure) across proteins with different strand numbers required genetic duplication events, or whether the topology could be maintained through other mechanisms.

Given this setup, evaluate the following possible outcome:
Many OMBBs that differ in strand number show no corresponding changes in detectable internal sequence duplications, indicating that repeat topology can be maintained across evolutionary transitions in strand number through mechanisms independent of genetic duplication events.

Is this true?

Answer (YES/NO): YES